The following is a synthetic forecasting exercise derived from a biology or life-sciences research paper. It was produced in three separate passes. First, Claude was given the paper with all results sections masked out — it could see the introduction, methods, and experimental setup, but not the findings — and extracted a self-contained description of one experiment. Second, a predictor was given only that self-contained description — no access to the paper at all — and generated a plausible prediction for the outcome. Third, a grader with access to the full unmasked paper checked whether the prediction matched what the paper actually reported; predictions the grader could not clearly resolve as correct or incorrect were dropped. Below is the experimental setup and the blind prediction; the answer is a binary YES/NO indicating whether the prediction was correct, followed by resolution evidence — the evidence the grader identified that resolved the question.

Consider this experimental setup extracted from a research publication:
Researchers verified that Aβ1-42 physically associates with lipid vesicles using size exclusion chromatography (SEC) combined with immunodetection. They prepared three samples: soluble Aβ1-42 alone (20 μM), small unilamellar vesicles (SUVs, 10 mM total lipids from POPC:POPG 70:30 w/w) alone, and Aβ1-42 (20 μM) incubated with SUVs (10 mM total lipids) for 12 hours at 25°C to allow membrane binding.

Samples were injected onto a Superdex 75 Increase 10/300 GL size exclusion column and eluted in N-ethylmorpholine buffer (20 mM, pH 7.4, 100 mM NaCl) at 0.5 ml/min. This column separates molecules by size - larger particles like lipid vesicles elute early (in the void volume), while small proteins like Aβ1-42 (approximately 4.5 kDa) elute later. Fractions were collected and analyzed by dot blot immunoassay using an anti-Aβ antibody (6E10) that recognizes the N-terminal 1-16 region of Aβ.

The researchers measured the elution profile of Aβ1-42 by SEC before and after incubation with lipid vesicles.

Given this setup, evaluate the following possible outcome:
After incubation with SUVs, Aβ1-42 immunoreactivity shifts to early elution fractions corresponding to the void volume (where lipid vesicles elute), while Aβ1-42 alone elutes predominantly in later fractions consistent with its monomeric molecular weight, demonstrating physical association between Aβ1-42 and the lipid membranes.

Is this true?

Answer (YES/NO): YES